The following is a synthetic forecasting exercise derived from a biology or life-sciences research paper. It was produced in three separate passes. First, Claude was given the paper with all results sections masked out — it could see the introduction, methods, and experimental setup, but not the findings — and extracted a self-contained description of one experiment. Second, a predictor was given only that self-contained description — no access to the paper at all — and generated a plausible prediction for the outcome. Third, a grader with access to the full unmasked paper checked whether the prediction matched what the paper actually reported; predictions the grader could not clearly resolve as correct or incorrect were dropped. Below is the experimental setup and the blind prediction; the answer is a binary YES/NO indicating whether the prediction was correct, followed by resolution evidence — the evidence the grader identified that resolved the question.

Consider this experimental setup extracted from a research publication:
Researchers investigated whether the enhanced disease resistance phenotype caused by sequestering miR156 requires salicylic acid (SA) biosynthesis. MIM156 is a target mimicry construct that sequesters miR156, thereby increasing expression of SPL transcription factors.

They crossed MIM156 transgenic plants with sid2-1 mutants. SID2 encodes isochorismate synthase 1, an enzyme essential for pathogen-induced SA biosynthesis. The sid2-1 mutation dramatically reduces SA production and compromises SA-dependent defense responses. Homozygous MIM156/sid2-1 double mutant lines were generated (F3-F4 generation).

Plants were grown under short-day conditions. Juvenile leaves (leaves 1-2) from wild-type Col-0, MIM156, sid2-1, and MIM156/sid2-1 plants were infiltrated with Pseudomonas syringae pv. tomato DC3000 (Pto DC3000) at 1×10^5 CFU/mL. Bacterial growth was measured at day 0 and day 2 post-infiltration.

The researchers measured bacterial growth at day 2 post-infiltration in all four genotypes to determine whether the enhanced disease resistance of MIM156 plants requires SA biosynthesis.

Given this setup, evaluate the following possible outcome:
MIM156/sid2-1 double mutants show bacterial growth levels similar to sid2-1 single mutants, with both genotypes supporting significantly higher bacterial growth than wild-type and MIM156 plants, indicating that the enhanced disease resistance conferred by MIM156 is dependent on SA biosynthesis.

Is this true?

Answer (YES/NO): YES